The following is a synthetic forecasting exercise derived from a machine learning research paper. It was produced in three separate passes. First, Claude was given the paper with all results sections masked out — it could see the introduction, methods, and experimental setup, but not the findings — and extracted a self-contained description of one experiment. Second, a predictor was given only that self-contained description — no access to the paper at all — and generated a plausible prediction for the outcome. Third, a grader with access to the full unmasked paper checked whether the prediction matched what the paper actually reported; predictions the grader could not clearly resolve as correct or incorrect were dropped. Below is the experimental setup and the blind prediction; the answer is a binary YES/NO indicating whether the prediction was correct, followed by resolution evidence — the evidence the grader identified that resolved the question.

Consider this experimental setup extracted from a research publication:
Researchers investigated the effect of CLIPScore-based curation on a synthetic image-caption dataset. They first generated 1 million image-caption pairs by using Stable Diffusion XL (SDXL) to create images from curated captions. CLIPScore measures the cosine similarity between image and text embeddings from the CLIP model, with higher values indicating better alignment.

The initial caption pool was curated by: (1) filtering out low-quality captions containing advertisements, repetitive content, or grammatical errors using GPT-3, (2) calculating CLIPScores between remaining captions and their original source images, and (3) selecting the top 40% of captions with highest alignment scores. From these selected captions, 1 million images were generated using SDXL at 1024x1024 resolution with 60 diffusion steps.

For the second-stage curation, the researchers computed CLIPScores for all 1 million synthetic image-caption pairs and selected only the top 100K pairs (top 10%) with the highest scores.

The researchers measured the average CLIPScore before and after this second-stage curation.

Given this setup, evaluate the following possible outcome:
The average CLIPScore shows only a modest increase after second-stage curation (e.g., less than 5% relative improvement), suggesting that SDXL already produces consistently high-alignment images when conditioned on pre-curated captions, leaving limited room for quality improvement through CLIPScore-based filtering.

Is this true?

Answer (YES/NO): NO